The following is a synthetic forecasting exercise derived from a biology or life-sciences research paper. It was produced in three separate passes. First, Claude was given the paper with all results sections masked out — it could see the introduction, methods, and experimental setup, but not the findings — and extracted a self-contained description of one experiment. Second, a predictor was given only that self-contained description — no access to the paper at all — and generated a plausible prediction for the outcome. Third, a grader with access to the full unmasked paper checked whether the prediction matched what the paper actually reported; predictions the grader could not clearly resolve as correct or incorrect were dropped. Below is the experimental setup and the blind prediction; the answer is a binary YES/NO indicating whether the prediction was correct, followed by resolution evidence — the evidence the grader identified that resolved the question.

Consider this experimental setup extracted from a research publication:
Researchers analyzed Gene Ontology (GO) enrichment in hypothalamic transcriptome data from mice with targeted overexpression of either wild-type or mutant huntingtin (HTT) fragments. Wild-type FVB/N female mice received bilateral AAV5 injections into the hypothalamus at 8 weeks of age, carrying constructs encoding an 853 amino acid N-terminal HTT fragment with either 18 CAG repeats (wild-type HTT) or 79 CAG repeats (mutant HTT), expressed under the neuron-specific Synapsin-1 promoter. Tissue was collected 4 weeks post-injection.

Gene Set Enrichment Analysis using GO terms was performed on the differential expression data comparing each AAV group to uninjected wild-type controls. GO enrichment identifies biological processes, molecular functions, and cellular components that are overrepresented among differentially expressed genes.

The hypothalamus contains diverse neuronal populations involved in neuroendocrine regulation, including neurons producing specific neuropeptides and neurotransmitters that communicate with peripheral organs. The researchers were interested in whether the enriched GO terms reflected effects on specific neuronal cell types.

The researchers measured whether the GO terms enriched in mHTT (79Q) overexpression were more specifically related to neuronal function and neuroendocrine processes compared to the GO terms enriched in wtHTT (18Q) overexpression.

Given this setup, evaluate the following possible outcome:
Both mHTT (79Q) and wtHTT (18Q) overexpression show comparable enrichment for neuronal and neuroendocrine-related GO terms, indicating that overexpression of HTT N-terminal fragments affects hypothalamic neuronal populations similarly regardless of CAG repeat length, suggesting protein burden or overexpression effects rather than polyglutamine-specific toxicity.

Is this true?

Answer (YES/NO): NO